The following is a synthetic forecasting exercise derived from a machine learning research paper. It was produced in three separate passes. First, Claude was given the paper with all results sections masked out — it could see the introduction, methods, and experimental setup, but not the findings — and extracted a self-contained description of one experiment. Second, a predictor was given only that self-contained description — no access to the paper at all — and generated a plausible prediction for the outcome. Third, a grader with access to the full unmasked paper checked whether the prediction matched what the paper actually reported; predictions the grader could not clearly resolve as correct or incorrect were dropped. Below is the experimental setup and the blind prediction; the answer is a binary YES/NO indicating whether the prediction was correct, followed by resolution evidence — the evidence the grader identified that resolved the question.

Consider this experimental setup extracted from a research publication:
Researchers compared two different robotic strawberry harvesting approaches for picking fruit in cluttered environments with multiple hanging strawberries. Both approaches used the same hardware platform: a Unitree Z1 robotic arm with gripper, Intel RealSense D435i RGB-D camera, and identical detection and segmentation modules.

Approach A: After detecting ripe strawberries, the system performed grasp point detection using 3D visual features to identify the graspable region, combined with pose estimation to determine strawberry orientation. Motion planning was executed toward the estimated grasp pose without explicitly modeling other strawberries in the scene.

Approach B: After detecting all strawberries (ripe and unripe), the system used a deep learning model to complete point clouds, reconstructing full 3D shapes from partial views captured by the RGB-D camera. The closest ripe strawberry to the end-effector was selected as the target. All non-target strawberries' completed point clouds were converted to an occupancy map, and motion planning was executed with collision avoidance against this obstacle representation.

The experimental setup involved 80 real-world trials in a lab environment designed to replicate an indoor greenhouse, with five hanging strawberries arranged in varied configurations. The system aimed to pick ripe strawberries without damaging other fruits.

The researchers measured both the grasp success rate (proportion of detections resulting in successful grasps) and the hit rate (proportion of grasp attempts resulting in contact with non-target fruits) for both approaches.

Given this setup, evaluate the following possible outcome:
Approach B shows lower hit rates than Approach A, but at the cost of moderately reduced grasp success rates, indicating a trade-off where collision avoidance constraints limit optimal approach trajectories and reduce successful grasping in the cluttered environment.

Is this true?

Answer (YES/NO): NO